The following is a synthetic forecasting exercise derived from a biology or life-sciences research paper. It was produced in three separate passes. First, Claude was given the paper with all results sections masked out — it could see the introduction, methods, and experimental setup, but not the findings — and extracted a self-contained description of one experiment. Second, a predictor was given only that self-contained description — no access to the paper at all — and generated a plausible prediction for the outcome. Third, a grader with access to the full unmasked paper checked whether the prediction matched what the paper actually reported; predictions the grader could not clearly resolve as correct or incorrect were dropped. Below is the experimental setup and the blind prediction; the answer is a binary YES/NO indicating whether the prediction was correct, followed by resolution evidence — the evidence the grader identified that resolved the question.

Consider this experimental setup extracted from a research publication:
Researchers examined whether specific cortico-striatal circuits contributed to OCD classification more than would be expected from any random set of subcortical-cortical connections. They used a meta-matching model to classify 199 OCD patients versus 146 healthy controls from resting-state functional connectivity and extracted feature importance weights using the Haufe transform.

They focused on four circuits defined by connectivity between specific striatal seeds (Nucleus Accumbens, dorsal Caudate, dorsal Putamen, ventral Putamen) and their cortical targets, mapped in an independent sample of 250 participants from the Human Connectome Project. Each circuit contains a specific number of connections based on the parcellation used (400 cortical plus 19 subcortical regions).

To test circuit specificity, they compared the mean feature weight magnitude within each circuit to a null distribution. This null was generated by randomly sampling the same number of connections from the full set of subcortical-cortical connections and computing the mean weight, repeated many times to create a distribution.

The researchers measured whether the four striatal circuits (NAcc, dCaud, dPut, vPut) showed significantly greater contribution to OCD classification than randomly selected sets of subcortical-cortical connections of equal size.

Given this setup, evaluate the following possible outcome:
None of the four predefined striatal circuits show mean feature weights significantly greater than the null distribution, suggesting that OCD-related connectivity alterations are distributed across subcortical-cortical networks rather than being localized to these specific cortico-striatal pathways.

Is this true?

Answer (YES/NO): NO